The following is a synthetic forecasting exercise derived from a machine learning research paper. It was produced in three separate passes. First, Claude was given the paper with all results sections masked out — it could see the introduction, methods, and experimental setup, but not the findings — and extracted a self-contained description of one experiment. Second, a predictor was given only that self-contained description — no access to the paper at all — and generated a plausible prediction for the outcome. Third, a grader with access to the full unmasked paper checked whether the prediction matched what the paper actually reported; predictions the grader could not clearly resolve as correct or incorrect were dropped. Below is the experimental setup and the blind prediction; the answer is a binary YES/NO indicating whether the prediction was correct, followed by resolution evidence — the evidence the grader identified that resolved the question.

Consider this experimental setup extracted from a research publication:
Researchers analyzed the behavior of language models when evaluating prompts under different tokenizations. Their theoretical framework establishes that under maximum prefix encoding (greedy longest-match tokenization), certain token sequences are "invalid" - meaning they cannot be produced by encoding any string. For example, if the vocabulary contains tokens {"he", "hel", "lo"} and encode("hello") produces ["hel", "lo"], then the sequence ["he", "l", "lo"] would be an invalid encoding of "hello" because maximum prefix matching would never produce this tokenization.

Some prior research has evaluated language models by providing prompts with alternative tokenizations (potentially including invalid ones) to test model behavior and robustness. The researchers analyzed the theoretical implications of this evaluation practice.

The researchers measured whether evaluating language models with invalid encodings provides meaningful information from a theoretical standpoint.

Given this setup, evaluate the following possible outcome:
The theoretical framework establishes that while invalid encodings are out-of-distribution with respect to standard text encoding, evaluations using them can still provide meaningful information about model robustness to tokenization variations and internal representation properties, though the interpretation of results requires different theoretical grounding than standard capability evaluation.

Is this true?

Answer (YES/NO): NO